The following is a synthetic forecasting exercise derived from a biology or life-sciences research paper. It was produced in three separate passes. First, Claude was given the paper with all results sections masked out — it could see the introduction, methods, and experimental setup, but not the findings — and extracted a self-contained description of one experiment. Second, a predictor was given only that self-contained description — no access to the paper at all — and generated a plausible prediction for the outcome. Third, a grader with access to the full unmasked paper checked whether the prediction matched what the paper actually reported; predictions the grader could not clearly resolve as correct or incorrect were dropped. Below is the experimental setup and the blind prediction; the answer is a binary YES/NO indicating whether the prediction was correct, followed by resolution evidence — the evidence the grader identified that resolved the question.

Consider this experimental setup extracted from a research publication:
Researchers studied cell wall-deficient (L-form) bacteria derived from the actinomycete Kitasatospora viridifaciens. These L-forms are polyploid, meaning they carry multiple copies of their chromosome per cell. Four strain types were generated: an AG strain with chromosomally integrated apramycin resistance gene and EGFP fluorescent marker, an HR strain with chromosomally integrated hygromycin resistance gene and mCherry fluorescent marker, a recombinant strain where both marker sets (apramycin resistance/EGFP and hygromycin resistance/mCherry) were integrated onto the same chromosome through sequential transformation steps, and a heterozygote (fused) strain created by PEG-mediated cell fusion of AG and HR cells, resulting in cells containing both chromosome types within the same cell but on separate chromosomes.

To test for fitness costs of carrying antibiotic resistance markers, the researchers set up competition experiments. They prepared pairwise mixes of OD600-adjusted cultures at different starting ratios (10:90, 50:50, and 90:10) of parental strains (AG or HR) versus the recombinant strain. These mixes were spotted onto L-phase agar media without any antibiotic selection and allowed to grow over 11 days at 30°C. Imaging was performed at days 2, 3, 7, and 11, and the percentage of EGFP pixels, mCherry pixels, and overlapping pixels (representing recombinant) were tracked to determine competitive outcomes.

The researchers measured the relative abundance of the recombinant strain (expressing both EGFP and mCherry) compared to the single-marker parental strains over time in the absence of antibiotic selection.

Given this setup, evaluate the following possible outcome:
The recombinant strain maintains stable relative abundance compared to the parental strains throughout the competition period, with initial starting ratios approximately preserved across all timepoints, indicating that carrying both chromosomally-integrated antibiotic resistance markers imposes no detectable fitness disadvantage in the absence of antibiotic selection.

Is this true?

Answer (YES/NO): NO